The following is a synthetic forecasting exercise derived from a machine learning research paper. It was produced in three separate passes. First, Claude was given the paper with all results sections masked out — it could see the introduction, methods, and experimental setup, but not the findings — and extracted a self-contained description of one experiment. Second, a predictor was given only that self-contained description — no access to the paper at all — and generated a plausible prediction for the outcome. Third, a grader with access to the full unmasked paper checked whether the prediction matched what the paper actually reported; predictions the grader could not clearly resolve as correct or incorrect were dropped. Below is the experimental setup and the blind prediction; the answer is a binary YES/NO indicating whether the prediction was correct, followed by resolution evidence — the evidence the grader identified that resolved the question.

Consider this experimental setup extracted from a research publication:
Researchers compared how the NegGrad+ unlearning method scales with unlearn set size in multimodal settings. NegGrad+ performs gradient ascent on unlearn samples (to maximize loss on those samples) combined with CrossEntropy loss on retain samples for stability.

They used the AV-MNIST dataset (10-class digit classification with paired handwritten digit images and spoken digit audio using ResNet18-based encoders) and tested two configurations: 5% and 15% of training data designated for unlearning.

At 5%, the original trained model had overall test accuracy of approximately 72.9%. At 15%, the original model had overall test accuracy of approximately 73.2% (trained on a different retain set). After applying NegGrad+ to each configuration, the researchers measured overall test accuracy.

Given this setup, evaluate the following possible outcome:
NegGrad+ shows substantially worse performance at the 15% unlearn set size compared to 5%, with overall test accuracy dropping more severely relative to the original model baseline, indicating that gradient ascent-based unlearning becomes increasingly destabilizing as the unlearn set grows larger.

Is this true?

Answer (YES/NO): NO